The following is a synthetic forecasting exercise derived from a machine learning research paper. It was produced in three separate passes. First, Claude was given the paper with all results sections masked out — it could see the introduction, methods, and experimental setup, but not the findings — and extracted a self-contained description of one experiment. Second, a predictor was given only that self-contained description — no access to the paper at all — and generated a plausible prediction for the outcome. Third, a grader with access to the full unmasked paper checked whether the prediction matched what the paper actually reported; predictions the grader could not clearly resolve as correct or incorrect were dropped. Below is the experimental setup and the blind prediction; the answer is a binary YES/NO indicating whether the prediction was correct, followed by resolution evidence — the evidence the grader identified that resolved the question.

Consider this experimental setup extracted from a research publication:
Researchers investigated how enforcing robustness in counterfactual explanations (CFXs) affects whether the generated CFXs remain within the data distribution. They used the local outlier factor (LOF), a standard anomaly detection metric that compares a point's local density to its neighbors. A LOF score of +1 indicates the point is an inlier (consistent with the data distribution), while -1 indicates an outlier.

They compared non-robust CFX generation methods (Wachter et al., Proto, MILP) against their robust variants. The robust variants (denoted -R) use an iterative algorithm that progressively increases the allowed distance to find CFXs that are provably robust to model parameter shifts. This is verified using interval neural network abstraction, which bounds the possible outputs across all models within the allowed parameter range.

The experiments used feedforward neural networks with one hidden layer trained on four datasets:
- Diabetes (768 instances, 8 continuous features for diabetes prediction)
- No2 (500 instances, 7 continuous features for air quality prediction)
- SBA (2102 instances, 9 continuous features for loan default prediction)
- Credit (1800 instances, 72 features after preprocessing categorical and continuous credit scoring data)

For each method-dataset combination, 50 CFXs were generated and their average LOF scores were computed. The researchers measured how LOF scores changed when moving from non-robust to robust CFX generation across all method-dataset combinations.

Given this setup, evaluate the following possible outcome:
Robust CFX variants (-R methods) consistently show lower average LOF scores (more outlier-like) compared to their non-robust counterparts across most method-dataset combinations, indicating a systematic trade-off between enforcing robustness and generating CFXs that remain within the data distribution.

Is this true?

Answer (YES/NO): NO